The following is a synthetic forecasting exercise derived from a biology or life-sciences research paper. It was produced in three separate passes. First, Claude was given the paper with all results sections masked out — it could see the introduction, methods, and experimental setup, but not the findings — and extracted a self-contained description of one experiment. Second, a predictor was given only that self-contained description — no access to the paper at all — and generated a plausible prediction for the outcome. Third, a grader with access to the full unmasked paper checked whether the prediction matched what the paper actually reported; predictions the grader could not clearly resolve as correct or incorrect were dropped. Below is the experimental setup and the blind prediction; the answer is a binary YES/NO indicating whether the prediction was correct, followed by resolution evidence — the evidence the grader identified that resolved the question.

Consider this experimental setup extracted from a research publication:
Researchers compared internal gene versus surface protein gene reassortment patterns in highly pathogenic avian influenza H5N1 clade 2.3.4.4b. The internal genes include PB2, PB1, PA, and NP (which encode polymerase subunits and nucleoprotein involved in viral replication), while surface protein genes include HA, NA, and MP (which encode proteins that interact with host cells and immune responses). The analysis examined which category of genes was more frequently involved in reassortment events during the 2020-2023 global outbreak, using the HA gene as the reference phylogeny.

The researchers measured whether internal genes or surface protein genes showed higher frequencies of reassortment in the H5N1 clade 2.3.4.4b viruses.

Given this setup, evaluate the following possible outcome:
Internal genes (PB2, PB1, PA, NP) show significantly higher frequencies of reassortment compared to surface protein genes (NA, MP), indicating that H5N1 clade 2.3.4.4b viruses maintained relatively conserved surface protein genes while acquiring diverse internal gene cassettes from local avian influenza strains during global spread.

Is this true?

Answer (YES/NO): YES